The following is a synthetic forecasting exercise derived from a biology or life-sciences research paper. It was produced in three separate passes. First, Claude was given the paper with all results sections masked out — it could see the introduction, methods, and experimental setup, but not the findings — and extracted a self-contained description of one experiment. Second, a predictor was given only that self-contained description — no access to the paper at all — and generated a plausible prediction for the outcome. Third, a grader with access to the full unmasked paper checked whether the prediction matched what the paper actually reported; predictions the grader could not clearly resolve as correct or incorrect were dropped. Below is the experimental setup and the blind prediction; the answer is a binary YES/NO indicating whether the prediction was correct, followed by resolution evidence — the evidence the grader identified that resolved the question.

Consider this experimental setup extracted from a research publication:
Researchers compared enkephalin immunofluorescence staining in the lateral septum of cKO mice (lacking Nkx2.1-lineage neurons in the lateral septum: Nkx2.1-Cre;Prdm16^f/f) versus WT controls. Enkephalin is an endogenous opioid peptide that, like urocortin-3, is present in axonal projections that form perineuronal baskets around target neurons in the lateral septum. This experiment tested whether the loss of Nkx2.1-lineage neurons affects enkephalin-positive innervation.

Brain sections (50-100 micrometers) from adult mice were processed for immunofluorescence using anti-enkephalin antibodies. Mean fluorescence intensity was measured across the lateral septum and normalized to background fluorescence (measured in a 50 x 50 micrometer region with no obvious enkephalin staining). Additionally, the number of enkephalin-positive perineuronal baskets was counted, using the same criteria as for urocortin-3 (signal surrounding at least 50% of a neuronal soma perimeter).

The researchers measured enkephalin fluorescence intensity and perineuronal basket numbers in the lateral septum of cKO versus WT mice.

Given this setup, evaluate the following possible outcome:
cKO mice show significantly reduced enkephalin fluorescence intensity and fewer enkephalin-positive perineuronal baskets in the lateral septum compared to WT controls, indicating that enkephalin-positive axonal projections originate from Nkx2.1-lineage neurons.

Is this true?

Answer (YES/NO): NO